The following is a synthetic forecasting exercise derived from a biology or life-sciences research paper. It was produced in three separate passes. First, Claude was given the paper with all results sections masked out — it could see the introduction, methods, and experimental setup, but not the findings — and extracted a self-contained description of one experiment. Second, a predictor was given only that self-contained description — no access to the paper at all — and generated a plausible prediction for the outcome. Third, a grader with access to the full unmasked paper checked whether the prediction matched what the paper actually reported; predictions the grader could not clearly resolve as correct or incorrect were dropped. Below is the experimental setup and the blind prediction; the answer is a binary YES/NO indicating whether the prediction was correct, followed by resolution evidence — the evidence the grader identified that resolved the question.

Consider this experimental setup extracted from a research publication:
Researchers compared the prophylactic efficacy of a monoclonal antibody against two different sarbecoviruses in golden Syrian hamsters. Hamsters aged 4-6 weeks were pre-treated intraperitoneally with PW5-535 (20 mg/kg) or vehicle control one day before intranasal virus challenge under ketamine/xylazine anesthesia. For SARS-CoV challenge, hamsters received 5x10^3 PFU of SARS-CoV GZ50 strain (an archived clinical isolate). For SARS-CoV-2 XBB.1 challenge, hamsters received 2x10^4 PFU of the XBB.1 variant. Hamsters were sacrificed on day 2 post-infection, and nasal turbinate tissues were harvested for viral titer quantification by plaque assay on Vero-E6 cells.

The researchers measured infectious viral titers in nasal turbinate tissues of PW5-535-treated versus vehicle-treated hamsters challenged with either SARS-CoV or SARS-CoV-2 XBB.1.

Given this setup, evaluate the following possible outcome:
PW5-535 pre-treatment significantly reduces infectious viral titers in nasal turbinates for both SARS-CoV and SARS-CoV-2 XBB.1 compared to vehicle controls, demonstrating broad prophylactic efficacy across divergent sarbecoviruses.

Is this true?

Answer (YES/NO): YES